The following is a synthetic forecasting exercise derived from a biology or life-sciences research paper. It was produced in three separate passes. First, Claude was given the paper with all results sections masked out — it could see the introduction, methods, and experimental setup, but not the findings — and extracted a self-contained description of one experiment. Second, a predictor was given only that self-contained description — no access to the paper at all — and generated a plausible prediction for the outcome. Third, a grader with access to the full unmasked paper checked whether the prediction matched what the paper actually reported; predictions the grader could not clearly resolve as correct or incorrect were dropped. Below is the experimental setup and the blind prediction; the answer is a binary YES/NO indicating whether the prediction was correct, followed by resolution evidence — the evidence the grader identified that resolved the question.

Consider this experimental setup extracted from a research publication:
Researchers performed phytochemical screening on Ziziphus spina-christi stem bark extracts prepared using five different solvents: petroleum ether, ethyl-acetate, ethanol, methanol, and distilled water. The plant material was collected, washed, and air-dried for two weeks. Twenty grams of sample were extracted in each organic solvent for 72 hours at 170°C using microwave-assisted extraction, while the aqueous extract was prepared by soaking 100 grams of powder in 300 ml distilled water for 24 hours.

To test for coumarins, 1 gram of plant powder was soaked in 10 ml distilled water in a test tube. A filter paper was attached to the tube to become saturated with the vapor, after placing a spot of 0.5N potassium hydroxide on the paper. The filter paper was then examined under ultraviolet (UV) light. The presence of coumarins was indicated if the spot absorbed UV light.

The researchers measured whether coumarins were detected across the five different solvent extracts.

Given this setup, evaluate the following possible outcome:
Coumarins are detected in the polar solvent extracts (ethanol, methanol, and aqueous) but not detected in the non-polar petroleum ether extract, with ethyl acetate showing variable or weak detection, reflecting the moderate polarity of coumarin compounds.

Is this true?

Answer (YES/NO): NO